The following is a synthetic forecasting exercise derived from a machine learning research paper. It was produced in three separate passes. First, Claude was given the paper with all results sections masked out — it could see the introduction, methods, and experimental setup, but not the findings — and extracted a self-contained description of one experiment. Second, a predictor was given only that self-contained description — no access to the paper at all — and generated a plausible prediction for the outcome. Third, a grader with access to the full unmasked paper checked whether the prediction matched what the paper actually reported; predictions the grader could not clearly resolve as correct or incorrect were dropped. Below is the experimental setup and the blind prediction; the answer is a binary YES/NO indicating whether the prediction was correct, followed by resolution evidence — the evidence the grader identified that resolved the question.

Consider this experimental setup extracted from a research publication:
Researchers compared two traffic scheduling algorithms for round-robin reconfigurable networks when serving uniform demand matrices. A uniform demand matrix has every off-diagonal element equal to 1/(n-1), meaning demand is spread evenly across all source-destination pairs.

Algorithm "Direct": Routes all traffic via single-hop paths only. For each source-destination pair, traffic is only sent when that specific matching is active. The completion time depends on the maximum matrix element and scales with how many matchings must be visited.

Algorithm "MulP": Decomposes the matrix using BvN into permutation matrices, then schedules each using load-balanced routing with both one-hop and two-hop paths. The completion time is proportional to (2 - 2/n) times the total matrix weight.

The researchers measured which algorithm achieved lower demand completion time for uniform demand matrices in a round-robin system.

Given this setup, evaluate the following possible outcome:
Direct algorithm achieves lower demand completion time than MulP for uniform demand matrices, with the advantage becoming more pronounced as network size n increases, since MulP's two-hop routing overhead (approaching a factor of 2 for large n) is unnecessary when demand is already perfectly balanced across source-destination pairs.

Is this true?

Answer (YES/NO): YES